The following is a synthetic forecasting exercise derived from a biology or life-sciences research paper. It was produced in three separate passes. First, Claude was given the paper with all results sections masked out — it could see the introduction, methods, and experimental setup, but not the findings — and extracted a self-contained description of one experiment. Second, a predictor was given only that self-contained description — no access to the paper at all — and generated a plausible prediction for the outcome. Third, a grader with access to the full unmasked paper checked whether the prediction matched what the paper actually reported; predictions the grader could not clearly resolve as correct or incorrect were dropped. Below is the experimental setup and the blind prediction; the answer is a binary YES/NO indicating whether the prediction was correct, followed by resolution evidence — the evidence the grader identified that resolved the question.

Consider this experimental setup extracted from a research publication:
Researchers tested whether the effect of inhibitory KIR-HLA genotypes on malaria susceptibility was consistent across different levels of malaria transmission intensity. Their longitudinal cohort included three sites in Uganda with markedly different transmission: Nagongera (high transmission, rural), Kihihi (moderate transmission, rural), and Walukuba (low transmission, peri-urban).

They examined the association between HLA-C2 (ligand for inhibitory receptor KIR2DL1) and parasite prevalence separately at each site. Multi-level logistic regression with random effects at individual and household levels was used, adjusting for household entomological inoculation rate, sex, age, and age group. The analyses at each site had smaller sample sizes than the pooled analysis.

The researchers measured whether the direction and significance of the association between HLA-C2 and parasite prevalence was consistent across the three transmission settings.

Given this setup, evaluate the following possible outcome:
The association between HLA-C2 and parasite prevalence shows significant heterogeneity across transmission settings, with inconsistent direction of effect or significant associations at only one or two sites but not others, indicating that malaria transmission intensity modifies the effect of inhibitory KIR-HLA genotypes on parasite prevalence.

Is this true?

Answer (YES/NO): NO